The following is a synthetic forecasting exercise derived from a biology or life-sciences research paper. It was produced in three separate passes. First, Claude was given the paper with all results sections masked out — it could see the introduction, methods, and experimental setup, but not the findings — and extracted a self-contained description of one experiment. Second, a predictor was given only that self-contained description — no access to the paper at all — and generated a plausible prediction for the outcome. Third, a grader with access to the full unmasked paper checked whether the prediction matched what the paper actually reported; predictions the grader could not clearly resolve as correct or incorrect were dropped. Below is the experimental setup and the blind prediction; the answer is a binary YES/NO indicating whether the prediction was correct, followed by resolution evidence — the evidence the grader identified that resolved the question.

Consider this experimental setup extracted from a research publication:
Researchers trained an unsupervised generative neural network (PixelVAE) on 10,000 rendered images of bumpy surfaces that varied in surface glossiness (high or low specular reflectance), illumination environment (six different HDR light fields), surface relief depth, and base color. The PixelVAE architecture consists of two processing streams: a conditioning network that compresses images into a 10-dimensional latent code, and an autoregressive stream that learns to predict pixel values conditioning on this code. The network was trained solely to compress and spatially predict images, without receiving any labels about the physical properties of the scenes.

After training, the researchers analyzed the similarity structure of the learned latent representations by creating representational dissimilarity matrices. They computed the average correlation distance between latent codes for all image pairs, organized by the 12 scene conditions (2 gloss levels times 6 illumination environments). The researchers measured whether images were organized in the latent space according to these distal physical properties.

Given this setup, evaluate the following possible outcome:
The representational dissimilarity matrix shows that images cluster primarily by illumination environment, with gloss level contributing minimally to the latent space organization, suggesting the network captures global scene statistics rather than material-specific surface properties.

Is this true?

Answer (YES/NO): NO